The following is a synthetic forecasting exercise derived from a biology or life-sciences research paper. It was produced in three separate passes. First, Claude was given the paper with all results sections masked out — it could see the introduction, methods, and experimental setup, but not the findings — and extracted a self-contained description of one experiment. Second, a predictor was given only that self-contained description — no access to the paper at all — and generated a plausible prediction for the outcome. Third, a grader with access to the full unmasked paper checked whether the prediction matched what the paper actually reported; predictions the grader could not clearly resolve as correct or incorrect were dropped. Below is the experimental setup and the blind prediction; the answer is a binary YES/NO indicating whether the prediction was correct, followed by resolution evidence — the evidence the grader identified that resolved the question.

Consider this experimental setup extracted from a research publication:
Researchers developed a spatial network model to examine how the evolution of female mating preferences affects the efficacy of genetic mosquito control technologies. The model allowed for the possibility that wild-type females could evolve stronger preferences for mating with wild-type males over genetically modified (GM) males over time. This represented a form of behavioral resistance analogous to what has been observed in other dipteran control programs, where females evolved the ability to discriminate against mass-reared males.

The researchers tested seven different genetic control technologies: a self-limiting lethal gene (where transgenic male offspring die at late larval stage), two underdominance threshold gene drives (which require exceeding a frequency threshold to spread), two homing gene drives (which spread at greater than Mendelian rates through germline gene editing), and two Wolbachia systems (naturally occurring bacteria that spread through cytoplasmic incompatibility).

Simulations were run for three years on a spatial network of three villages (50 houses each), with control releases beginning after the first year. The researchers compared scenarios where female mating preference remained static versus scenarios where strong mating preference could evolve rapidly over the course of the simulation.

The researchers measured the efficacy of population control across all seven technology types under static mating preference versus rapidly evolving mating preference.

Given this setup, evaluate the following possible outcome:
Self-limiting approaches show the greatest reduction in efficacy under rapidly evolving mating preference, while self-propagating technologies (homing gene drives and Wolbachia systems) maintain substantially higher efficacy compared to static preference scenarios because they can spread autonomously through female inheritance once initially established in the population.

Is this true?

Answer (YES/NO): NO